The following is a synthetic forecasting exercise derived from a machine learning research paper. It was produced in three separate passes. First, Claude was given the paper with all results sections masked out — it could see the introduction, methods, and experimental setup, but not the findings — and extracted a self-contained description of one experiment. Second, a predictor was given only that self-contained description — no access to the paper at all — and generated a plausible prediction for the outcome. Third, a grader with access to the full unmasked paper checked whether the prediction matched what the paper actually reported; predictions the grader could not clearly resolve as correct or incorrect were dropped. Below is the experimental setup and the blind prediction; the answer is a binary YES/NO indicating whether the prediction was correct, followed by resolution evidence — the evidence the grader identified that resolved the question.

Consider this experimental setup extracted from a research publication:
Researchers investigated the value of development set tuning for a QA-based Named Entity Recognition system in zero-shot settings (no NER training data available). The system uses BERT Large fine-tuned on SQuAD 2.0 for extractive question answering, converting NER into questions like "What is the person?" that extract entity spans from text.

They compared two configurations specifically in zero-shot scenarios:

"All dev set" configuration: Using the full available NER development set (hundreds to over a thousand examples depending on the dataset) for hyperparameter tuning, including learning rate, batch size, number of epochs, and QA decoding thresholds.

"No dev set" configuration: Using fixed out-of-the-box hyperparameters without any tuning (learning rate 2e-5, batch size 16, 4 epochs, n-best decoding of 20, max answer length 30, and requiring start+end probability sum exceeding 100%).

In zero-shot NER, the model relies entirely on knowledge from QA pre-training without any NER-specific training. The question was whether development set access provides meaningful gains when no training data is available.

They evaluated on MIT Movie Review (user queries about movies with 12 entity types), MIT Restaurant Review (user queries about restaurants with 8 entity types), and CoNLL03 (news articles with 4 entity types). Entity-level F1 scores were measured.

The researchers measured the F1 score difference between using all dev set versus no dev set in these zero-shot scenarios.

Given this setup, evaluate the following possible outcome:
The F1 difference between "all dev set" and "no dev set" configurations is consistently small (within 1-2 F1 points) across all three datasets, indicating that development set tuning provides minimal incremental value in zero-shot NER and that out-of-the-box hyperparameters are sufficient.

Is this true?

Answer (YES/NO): NO